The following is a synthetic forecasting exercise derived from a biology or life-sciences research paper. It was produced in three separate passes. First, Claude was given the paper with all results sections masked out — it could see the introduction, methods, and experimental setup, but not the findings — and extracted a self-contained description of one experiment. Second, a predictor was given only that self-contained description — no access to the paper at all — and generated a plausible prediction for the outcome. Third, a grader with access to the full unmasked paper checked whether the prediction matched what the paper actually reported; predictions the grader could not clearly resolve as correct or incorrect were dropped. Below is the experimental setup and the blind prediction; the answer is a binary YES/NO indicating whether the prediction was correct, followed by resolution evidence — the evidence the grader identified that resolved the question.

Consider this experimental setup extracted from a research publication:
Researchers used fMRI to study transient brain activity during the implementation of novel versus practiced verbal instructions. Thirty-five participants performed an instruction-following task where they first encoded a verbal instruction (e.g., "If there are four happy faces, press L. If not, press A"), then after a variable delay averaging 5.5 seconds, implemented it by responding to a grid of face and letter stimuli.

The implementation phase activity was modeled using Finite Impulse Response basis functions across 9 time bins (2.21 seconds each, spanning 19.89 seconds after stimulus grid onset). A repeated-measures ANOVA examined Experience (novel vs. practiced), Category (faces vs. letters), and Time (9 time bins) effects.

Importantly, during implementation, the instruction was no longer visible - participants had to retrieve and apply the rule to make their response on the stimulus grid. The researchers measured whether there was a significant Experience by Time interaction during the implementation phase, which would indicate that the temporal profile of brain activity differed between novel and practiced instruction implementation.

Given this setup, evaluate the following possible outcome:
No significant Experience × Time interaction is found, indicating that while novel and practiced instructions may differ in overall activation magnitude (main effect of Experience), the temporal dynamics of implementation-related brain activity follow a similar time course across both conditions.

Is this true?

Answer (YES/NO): NO